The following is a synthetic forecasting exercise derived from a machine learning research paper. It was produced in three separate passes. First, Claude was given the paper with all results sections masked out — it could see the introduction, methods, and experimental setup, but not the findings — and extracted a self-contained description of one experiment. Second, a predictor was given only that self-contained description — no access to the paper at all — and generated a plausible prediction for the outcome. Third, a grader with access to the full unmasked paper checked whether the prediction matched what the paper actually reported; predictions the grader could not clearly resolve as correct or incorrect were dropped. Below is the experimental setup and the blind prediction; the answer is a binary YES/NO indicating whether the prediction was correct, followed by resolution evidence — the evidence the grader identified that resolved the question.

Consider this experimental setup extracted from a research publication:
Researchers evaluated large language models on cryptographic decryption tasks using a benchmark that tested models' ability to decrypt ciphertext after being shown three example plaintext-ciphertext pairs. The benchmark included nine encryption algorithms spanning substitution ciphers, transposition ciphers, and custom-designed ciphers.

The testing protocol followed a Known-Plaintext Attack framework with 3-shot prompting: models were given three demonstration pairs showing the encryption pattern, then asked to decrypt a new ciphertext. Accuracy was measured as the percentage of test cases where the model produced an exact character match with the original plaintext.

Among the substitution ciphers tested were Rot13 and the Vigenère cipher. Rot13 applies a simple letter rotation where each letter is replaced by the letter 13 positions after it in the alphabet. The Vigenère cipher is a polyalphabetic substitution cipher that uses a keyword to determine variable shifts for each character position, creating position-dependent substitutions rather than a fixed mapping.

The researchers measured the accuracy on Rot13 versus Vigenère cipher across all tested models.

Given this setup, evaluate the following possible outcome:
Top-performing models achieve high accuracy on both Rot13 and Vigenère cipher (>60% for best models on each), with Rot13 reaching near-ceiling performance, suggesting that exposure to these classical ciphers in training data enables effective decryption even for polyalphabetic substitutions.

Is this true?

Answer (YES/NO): NO